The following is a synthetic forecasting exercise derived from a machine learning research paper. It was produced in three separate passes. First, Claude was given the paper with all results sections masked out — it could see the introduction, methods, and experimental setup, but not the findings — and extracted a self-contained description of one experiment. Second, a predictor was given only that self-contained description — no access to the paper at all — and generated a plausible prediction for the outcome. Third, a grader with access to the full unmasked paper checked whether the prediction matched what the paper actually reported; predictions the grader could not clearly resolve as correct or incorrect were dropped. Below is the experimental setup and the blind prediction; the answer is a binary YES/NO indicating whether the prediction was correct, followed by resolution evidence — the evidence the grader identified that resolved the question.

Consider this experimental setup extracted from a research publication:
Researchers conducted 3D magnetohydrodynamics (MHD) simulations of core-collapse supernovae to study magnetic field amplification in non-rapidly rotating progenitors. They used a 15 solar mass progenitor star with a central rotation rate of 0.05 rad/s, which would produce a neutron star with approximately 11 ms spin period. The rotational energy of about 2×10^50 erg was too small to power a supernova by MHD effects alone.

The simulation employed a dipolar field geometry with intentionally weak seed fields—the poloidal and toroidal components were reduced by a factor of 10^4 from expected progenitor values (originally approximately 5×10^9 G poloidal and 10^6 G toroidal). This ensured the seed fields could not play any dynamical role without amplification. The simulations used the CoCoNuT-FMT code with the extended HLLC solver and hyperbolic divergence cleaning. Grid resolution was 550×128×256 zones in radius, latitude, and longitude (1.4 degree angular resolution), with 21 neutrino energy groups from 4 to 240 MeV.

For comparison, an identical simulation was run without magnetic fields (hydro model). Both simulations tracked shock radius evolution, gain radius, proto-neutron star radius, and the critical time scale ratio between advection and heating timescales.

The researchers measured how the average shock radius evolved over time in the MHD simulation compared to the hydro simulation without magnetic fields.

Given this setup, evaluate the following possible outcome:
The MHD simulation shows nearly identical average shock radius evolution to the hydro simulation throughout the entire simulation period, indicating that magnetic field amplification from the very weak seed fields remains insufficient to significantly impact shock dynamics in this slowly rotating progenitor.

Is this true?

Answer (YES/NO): NO